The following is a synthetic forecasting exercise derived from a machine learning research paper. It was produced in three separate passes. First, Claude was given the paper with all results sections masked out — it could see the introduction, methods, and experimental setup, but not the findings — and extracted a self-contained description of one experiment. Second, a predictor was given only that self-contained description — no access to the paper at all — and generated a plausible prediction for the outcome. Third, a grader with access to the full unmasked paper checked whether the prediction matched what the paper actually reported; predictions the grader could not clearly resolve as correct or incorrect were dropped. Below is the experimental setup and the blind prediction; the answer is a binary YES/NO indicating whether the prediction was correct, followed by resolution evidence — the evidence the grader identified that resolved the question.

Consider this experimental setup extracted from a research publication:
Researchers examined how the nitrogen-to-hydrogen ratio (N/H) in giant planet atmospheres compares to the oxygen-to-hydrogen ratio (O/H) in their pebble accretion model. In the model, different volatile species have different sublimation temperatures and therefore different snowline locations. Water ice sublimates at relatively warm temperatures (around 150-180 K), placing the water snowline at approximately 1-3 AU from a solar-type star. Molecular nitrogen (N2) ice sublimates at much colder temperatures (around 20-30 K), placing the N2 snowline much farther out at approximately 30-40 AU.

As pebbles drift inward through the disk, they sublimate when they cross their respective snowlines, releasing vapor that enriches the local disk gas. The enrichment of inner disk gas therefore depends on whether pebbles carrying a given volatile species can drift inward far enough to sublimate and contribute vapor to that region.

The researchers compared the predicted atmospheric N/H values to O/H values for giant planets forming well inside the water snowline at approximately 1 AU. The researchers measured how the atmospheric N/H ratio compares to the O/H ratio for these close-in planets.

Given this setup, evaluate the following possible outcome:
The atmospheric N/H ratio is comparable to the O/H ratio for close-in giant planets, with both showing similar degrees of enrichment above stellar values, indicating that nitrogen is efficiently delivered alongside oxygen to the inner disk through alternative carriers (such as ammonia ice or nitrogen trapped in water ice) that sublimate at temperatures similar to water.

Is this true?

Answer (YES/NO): NO